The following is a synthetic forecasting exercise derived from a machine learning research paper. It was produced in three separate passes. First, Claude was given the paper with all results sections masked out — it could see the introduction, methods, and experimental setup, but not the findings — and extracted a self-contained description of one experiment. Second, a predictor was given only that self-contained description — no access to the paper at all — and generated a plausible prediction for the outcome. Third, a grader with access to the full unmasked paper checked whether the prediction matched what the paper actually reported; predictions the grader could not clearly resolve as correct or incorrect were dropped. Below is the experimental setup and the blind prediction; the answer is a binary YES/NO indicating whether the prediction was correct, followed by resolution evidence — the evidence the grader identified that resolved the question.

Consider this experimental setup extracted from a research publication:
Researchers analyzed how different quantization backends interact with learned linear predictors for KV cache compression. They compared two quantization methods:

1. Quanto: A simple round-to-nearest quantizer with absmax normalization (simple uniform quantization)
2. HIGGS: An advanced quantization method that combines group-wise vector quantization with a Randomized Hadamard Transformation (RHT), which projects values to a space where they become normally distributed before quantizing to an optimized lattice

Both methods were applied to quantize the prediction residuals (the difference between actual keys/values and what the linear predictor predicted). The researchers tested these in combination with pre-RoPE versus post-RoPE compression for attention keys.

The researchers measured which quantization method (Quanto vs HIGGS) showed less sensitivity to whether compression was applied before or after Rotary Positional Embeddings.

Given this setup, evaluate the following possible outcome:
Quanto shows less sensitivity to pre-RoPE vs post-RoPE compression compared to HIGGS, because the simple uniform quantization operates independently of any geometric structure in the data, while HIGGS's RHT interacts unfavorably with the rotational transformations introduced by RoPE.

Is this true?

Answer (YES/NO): NO